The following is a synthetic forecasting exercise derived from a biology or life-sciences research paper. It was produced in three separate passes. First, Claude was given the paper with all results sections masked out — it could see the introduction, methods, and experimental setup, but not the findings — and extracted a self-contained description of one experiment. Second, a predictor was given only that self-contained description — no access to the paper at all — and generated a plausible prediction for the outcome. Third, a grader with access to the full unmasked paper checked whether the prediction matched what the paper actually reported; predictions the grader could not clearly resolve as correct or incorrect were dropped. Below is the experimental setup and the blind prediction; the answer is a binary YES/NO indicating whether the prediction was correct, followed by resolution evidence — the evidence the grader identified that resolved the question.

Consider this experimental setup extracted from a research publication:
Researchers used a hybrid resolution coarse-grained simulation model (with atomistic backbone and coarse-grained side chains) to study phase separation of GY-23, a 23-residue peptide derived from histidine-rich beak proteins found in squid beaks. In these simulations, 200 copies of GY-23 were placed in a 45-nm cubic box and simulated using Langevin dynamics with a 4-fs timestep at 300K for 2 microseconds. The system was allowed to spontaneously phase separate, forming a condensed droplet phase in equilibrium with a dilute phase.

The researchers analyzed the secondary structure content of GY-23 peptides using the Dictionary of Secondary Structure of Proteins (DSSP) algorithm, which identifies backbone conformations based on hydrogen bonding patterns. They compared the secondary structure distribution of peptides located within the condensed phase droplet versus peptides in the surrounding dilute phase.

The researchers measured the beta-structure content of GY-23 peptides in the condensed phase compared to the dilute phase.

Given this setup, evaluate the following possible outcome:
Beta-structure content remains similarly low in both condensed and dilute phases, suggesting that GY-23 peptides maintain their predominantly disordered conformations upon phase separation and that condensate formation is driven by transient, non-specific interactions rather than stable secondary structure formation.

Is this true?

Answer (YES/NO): NO